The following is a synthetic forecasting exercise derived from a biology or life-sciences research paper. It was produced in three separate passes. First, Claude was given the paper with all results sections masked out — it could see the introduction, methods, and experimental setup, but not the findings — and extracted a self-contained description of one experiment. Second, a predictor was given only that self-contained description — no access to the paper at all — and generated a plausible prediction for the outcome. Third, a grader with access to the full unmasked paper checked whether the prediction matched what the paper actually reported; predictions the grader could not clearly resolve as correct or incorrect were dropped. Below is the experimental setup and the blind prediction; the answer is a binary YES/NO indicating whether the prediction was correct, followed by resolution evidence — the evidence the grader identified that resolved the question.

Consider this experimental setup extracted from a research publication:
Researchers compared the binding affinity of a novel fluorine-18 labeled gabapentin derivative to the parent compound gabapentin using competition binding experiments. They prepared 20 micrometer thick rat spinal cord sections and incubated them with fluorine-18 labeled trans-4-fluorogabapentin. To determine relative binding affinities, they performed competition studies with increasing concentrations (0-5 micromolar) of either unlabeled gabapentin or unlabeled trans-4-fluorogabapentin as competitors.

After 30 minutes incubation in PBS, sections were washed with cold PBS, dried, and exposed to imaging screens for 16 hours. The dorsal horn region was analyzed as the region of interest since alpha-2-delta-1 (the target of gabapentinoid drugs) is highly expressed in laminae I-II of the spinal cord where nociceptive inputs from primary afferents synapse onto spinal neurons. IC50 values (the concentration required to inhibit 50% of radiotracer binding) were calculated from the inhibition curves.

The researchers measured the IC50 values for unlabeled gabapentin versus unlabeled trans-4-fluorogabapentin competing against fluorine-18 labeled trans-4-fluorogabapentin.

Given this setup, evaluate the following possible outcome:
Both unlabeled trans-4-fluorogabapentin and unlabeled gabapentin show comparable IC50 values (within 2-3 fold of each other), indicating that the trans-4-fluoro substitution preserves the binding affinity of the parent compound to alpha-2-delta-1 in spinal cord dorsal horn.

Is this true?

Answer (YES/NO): YES